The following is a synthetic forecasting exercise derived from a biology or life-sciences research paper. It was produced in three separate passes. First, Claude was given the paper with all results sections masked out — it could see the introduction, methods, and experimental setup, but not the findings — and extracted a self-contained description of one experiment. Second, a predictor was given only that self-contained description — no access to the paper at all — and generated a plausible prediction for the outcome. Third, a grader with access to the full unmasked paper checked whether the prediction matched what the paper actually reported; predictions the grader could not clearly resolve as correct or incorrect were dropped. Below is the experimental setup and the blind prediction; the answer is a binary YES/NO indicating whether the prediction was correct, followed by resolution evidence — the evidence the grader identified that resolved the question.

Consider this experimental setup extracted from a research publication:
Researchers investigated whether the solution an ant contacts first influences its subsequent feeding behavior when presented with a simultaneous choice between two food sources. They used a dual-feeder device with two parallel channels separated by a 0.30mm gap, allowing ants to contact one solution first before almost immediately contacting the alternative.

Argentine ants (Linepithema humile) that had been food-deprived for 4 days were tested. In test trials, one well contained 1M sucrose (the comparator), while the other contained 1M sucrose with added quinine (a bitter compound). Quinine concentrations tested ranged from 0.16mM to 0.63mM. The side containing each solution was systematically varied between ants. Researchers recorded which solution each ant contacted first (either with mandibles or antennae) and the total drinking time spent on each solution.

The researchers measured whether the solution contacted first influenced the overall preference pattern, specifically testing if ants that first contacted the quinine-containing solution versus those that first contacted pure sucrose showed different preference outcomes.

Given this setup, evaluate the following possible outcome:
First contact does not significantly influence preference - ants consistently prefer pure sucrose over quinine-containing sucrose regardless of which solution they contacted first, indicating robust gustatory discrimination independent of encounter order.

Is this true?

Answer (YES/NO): YES